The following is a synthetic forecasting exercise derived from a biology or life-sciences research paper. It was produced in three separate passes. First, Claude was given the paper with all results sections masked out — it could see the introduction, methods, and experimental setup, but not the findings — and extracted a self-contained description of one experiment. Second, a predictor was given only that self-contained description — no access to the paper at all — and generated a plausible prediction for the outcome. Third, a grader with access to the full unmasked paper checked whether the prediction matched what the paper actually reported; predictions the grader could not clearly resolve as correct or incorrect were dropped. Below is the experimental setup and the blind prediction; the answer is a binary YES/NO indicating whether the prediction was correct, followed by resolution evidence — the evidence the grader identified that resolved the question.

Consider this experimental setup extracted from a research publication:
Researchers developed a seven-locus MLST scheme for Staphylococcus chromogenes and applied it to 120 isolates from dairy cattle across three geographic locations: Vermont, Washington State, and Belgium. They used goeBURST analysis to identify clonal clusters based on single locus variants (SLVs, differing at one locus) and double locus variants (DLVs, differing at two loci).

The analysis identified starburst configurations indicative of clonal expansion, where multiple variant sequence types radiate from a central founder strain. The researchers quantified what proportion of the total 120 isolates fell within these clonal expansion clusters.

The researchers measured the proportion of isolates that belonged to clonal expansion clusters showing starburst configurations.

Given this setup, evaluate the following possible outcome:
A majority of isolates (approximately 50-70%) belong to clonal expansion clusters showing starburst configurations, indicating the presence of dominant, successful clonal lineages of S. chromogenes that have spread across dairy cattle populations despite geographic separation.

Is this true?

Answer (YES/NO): NO